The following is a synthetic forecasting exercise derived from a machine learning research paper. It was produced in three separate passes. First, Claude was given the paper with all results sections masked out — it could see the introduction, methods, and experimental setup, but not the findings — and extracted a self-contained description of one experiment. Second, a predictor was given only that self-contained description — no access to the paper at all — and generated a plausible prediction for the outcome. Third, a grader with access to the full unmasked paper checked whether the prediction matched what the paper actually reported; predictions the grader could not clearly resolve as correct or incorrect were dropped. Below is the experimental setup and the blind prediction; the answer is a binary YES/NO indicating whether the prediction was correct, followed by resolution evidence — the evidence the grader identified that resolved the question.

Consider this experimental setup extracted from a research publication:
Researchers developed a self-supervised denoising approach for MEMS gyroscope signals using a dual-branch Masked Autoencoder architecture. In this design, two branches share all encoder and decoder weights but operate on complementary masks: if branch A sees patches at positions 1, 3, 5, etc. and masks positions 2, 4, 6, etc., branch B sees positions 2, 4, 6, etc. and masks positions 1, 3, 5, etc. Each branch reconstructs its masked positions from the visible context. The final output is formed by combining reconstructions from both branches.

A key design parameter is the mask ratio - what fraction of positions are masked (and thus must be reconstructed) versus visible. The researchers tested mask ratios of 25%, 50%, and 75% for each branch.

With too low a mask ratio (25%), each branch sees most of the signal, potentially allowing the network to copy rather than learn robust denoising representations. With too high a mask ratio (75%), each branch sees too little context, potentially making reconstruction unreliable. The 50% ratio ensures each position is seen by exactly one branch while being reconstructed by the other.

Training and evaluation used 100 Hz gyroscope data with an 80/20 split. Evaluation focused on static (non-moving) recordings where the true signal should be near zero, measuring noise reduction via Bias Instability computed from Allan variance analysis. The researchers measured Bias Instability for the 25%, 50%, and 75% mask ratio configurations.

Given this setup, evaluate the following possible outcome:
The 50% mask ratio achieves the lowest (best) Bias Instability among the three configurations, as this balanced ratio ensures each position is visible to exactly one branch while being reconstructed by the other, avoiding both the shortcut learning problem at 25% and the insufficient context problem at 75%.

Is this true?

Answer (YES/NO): YES